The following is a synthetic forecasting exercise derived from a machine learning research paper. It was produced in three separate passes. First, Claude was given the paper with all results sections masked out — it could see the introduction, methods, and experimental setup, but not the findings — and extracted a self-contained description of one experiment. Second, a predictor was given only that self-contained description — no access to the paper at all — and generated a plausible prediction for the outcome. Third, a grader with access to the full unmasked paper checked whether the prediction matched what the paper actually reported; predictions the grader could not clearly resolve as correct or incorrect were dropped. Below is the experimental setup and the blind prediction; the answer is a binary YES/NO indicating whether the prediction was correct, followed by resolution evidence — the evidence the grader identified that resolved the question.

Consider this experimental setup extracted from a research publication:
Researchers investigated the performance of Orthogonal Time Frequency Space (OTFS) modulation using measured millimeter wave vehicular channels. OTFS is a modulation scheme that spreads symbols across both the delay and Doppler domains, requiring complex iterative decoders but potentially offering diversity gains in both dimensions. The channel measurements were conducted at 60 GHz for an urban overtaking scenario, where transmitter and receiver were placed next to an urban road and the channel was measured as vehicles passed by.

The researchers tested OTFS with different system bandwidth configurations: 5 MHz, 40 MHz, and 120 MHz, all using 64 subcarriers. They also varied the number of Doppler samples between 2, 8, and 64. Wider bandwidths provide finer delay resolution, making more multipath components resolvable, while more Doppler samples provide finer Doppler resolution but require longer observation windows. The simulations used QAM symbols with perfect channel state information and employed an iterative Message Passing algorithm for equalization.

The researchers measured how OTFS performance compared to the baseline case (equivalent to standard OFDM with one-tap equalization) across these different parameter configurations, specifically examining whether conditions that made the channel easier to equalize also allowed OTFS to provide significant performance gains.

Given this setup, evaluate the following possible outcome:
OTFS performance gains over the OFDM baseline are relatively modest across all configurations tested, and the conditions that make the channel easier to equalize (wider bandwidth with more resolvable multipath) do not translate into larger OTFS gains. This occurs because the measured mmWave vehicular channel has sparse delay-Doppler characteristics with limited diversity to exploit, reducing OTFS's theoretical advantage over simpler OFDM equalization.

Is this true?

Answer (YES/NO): NO